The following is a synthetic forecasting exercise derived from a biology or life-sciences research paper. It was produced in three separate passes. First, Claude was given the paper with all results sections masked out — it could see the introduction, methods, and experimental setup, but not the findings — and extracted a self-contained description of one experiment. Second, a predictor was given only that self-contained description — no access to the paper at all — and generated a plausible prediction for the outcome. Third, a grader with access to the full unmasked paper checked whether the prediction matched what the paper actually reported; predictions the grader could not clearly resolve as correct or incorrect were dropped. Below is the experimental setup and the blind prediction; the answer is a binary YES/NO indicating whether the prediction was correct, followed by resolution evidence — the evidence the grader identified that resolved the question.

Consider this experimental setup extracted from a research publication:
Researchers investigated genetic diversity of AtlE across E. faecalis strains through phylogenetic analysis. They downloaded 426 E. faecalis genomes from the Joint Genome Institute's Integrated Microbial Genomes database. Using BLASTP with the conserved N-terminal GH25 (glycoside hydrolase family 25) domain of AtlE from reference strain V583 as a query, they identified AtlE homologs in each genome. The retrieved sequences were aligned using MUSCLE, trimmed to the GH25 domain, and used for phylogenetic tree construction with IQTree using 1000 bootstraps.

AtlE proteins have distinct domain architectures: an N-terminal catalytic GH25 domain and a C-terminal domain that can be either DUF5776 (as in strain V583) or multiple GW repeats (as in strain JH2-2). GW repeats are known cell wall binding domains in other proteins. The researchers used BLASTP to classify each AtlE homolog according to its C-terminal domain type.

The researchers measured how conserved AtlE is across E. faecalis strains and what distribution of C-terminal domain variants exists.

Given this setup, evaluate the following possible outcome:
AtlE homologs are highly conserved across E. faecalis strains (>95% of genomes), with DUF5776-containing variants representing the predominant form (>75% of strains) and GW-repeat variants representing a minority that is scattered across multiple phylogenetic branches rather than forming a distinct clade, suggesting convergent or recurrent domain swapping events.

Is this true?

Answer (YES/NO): NO